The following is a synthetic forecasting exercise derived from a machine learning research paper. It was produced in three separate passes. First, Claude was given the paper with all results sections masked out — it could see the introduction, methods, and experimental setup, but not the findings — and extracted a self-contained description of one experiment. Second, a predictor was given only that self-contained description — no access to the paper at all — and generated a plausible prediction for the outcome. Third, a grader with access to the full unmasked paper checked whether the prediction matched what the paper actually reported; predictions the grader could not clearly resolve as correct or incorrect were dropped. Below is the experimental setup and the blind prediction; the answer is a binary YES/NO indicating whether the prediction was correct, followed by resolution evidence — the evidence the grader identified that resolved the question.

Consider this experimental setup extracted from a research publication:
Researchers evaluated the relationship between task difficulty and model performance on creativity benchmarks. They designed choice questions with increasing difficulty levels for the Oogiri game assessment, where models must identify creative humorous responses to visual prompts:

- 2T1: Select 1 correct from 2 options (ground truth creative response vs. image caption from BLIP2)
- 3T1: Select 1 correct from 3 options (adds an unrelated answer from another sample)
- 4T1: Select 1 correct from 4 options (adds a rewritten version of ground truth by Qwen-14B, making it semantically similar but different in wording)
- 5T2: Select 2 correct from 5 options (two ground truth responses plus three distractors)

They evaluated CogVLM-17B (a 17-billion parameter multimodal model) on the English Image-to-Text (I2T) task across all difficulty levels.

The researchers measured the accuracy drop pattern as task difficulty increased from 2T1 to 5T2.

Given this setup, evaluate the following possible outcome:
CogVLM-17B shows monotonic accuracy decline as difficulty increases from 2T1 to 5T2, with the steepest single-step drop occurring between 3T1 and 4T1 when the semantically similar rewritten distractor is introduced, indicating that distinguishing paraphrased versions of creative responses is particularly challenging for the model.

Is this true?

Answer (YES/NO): NO